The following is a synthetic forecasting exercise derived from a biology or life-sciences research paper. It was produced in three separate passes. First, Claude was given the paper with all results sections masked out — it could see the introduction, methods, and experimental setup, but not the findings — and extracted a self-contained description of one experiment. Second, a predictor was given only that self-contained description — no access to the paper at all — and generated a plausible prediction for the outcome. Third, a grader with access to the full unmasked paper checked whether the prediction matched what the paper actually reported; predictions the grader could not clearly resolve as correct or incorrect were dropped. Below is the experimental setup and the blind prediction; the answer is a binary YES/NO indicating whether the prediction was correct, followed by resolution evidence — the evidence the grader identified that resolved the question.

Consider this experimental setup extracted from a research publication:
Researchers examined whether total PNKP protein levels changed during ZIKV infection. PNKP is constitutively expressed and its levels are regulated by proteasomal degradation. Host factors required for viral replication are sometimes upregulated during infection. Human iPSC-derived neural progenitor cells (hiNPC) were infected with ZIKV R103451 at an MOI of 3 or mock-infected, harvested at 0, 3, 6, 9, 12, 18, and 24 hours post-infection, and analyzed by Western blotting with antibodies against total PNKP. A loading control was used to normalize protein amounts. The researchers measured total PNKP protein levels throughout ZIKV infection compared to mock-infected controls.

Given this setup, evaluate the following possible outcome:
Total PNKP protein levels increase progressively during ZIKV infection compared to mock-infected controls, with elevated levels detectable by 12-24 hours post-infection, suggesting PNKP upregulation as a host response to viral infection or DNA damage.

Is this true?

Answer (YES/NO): NO